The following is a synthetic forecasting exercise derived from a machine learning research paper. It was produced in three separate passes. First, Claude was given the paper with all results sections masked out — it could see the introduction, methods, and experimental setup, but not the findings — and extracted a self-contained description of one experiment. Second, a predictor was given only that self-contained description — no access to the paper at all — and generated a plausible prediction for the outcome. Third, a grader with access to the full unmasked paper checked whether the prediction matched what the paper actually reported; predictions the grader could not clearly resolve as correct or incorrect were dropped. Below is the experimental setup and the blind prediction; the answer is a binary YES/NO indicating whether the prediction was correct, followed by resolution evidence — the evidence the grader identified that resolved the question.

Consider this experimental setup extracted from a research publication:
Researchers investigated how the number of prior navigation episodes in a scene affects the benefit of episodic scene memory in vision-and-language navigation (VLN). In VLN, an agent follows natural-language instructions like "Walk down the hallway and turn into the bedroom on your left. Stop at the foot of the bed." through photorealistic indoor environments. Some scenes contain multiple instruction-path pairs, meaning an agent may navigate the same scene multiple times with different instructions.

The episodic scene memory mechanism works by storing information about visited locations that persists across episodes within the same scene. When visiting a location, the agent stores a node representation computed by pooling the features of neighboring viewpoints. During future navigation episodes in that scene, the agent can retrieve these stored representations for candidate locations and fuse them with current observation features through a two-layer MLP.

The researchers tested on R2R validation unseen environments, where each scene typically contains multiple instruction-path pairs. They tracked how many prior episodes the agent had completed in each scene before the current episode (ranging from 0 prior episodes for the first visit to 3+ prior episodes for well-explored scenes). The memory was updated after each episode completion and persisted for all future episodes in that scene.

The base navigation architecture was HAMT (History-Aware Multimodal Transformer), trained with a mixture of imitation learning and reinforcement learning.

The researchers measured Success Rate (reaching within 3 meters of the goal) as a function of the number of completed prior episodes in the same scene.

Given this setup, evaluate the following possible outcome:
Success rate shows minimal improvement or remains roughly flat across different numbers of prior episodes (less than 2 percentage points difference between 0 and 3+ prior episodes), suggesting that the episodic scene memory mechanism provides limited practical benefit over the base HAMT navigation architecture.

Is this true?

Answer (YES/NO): NO